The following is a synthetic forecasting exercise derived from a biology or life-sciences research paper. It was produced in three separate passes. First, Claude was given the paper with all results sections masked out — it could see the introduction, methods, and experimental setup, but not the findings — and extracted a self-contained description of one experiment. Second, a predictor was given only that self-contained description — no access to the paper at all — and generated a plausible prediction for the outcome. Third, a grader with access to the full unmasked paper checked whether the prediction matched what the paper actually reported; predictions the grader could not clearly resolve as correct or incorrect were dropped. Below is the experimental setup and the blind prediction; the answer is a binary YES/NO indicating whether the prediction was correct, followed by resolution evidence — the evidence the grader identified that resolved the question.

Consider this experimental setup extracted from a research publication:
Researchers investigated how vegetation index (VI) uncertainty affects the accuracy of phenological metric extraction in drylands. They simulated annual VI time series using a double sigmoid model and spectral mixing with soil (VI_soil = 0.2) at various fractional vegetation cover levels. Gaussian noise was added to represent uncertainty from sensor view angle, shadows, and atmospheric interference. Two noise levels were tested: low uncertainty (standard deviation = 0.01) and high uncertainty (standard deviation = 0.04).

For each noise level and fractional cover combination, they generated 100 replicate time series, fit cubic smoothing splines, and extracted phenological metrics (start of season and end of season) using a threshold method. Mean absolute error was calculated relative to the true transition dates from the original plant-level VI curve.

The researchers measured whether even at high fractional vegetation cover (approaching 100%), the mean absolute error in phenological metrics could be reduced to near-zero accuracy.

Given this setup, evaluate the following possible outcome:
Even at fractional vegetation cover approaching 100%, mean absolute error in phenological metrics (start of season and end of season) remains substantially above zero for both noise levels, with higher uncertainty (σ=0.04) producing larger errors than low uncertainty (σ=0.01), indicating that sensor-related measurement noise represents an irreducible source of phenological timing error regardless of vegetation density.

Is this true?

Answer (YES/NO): YES